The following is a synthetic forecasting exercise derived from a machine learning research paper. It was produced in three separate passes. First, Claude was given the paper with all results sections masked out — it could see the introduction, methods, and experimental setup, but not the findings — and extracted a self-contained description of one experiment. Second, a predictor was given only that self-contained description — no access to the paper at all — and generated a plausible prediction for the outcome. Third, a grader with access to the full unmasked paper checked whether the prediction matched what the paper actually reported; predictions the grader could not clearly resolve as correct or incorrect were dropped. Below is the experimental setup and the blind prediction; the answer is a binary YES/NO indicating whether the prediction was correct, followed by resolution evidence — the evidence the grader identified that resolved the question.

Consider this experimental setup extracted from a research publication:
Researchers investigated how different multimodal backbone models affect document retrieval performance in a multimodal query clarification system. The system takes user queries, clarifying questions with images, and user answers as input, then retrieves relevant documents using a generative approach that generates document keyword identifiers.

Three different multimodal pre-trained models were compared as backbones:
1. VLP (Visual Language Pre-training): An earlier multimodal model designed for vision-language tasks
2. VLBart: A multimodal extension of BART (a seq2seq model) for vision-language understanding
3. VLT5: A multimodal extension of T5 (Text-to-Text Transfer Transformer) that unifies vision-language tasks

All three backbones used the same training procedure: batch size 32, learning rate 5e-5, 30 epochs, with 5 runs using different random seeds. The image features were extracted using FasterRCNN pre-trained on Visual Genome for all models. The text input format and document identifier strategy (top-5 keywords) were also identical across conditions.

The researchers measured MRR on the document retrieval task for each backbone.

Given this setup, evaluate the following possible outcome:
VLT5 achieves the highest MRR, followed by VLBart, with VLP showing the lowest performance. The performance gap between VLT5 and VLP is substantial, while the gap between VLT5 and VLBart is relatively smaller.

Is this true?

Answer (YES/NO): YES